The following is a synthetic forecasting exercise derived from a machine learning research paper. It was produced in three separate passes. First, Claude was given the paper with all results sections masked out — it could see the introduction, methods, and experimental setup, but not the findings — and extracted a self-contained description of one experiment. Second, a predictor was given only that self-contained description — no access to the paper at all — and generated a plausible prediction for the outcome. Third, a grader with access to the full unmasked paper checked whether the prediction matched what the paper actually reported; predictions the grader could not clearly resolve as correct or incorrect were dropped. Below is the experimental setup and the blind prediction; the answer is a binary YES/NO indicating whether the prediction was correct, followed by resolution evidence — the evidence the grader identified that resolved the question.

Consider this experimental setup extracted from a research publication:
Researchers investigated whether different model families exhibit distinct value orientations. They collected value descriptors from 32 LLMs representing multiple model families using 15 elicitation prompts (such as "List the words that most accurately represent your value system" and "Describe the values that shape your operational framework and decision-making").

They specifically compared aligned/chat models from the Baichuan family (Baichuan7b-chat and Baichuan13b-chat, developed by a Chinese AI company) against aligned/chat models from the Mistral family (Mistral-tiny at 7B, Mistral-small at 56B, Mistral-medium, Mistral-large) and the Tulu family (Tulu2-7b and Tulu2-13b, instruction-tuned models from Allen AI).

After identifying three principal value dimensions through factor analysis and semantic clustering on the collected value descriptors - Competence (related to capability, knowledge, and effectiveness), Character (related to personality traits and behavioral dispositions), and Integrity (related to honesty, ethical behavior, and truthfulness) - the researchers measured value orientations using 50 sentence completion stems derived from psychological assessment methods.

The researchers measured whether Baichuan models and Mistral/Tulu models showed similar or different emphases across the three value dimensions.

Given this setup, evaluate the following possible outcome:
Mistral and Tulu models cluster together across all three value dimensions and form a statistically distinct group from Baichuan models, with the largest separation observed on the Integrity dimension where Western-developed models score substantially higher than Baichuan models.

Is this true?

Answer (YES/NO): NO